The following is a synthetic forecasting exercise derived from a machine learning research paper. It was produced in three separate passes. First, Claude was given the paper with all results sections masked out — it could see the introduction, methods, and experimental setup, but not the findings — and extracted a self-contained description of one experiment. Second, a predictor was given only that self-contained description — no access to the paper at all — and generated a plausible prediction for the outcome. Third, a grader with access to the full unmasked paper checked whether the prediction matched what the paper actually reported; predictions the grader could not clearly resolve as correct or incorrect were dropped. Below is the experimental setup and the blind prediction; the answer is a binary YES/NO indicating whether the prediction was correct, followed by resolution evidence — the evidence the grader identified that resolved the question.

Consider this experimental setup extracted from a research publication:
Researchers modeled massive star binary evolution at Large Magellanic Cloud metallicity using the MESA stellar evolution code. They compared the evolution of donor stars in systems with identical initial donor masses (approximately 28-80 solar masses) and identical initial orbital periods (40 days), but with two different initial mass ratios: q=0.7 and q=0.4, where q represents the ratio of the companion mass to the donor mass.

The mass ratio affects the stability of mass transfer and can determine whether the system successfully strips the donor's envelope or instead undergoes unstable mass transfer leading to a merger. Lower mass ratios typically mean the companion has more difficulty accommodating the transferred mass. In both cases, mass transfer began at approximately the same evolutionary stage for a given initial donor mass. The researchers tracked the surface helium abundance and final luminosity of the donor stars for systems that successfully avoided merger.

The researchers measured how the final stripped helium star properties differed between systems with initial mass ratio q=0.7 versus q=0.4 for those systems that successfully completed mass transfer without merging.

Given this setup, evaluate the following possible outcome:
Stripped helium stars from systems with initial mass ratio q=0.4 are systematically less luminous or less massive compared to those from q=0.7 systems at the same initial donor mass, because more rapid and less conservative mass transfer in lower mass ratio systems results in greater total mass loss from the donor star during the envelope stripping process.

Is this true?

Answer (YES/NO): NO